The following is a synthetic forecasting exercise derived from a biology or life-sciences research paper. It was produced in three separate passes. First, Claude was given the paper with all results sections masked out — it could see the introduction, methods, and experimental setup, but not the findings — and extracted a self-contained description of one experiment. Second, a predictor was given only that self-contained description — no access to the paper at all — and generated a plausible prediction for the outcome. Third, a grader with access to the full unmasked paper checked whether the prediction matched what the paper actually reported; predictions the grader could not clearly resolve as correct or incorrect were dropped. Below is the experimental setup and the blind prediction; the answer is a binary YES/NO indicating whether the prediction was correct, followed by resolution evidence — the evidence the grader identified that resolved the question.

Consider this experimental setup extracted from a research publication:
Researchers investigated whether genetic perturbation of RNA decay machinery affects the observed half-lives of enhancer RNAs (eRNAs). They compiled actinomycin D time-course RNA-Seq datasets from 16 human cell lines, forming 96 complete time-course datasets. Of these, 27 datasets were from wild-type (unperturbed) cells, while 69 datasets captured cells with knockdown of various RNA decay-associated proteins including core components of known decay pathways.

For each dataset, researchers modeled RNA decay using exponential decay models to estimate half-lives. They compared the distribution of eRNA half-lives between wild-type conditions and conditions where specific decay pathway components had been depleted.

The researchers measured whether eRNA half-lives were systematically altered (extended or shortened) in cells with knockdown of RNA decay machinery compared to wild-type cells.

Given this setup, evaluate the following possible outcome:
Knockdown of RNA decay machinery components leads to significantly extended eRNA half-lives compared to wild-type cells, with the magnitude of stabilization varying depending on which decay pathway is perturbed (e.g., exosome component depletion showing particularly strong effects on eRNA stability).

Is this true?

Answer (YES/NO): NO